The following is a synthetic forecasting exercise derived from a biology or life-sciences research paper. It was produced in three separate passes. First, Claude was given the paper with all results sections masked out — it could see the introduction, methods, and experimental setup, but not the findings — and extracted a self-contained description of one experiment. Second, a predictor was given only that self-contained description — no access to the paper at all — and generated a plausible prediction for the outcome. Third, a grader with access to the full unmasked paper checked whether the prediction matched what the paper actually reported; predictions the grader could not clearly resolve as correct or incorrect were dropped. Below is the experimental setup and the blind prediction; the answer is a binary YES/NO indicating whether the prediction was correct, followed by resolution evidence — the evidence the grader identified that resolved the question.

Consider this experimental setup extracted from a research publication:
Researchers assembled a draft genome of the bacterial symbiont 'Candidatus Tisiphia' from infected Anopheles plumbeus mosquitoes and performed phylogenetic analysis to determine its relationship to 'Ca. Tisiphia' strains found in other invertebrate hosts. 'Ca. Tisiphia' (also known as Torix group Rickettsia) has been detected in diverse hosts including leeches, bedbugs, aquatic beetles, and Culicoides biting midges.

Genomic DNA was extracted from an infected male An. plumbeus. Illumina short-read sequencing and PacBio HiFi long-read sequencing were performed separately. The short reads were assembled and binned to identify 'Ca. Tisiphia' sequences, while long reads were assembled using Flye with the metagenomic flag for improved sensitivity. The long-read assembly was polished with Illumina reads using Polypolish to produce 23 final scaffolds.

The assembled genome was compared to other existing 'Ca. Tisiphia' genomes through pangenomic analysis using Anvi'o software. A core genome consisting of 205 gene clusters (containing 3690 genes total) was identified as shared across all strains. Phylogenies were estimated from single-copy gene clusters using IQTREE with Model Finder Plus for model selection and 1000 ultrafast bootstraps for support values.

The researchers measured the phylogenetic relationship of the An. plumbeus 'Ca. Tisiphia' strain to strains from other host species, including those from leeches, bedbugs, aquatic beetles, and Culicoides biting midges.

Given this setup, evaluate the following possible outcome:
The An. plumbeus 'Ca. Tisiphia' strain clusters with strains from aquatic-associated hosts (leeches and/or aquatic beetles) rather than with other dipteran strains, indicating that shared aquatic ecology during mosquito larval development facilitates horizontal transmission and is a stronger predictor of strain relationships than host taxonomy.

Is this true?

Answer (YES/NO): NO